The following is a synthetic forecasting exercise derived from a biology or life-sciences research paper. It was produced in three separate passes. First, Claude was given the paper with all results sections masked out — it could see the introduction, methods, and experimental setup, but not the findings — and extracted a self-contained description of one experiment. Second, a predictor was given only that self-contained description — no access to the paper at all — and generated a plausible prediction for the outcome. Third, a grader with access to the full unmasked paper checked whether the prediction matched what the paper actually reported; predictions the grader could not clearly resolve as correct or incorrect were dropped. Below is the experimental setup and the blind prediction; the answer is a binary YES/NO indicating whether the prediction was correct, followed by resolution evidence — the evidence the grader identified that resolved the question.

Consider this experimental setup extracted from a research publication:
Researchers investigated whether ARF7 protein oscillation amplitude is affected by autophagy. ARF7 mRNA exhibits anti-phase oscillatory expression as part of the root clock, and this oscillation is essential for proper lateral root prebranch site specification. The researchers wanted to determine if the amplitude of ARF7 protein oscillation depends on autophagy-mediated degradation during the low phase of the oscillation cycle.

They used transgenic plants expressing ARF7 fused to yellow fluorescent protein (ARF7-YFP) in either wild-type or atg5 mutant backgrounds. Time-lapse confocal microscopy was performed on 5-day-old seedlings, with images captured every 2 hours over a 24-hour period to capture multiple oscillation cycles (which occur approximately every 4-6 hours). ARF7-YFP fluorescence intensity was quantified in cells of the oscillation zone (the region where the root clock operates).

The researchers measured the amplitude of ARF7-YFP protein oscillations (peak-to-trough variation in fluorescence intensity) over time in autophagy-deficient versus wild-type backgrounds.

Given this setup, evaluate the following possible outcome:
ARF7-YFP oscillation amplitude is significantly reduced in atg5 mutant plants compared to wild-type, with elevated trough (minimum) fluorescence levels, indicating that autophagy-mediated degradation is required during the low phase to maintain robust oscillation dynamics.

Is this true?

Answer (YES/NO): YES